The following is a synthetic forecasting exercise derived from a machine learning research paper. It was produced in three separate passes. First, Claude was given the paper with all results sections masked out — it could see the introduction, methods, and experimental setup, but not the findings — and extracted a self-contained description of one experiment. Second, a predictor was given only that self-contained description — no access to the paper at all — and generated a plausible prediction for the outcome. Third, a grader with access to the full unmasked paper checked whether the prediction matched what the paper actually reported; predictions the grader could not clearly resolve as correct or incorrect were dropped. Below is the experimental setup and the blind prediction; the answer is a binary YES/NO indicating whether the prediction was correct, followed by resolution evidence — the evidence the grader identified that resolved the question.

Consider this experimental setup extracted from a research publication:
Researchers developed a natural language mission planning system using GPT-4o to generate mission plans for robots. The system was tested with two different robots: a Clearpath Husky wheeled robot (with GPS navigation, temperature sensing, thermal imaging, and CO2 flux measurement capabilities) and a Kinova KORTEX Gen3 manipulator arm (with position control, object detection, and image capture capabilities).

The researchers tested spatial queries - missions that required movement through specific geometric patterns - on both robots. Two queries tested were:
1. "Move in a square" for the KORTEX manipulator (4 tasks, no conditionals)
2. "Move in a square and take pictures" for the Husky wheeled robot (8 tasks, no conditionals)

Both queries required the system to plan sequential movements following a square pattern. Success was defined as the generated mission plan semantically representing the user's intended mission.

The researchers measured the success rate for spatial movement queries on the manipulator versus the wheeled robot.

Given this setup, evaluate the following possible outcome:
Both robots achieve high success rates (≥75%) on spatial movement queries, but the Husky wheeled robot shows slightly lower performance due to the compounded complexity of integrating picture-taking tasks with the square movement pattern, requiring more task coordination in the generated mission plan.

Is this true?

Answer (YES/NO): NO